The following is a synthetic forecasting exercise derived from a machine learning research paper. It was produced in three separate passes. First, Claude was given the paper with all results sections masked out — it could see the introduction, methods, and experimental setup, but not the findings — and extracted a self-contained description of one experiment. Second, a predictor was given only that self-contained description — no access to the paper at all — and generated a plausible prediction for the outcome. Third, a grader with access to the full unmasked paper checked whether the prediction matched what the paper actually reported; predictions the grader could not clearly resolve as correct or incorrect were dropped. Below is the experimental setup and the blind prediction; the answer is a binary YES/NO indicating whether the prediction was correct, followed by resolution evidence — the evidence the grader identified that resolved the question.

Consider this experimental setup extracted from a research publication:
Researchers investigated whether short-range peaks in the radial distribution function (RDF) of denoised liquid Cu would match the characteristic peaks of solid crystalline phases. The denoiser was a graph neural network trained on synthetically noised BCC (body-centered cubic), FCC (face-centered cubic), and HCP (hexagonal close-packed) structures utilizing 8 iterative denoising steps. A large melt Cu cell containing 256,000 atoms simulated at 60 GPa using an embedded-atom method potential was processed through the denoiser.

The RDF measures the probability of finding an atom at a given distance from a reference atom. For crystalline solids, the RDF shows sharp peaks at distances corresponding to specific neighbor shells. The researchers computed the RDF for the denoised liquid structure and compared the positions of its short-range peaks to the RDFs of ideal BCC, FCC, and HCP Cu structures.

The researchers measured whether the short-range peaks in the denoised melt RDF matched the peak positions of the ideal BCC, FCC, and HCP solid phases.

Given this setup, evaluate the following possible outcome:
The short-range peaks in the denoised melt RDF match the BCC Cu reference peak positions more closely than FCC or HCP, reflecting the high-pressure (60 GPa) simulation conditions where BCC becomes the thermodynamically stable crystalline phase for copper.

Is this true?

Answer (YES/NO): NO